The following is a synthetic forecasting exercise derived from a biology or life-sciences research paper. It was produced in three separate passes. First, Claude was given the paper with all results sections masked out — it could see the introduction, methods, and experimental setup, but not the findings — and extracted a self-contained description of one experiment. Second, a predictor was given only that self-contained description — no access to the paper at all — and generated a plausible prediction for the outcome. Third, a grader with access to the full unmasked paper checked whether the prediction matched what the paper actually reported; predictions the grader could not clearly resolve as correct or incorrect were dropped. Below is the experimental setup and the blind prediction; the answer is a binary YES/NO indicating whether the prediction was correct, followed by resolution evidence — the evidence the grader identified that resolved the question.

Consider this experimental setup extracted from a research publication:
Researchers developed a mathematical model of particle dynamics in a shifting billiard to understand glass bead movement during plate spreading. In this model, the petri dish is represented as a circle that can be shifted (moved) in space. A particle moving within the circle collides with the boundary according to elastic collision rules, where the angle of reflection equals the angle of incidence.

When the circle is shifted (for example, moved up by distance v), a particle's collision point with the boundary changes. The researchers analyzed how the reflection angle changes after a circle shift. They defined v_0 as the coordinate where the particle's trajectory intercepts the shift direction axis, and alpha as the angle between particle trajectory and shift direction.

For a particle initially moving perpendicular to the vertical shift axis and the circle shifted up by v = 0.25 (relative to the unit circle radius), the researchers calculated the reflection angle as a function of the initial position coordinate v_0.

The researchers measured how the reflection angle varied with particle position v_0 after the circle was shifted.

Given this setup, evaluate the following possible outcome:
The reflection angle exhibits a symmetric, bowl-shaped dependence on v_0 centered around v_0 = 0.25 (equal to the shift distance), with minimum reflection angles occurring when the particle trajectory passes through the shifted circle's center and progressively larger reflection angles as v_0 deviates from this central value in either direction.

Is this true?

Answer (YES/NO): NO